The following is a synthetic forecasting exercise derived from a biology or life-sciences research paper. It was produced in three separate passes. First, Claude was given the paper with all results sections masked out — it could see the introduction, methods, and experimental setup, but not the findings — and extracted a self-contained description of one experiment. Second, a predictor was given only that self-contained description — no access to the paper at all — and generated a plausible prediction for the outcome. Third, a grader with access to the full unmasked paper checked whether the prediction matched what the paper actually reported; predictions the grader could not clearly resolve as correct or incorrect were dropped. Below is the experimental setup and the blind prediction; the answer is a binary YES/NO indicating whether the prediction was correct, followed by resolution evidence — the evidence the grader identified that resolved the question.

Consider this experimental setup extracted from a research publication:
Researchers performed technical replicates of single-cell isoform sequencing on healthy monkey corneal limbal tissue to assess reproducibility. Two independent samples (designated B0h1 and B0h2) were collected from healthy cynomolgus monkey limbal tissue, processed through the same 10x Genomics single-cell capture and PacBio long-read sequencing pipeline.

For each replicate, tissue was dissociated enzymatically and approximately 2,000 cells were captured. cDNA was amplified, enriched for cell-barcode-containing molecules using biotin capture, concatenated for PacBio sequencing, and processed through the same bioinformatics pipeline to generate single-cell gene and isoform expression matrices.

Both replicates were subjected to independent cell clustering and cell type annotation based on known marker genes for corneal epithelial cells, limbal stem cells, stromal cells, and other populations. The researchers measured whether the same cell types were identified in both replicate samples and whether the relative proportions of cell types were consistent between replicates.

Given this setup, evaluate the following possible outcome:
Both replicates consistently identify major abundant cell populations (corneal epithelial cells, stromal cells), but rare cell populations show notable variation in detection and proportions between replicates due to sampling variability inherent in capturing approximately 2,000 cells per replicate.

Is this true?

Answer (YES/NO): NO